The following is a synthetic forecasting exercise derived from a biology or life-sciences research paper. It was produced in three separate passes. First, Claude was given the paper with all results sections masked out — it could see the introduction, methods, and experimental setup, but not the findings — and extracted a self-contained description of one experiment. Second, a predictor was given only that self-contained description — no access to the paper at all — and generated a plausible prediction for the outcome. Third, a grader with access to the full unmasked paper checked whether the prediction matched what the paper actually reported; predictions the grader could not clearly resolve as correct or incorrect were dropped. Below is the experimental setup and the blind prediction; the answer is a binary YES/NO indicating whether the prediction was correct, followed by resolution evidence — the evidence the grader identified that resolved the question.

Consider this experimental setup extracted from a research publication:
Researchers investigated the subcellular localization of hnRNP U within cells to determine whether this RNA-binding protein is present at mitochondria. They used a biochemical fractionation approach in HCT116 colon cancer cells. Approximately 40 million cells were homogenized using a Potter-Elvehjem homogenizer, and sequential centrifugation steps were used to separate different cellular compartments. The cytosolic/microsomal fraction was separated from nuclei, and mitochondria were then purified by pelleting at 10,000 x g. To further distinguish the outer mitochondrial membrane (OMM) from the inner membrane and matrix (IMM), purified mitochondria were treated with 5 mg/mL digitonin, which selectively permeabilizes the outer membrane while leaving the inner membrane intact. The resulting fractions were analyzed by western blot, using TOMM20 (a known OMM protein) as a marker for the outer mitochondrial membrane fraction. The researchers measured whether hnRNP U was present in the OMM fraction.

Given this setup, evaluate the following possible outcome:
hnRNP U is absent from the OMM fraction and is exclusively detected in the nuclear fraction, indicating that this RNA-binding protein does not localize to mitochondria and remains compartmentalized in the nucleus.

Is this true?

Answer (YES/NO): NO